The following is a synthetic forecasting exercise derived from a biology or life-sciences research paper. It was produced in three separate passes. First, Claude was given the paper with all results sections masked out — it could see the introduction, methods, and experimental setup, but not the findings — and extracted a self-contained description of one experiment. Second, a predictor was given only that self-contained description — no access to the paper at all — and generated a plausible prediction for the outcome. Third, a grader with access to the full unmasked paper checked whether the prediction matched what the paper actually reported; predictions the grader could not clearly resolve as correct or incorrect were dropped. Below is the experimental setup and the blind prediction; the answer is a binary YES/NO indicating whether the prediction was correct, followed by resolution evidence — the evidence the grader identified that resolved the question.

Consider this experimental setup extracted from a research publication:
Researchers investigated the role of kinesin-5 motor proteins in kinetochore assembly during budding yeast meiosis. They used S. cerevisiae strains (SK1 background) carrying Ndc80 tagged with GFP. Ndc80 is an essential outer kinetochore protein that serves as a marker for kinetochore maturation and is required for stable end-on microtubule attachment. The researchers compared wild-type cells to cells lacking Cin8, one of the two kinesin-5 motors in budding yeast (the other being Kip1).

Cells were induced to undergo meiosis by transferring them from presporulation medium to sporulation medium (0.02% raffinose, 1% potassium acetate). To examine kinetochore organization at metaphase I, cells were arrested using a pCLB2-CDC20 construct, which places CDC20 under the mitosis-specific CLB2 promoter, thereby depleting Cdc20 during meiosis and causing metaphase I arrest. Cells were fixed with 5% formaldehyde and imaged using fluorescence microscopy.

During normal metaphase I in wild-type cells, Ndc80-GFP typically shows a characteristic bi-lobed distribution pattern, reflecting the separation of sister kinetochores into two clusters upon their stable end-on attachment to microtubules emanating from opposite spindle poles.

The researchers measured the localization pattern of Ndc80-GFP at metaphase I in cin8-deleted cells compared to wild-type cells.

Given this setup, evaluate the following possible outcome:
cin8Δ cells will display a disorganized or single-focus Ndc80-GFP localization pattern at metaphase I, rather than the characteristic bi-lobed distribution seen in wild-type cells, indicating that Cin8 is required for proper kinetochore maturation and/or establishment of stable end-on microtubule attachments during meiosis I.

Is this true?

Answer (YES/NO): NO